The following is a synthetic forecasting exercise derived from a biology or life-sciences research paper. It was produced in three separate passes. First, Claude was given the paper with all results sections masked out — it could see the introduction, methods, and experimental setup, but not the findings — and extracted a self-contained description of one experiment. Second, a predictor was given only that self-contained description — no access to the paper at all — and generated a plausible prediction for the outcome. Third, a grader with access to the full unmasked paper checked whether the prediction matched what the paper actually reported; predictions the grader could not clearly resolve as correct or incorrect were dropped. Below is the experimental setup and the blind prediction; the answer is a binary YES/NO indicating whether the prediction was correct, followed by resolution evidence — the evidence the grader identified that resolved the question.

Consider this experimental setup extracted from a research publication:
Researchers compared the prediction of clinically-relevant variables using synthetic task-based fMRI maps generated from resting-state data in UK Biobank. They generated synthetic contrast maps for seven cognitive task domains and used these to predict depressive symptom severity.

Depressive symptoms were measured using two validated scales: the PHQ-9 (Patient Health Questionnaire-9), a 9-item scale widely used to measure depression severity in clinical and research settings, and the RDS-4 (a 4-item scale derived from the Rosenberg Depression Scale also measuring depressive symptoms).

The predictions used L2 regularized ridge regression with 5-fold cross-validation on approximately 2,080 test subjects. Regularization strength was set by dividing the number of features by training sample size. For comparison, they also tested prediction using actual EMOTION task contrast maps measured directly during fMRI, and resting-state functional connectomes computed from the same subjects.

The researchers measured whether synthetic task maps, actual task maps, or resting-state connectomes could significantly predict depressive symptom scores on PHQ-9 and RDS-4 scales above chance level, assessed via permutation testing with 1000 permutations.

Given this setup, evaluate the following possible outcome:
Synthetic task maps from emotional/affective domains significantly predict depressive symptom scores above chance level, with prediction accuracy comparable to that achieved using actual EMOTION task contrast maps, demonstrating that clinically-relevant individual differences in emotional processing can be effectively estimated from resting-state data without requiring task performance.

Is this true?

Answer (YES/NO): NO